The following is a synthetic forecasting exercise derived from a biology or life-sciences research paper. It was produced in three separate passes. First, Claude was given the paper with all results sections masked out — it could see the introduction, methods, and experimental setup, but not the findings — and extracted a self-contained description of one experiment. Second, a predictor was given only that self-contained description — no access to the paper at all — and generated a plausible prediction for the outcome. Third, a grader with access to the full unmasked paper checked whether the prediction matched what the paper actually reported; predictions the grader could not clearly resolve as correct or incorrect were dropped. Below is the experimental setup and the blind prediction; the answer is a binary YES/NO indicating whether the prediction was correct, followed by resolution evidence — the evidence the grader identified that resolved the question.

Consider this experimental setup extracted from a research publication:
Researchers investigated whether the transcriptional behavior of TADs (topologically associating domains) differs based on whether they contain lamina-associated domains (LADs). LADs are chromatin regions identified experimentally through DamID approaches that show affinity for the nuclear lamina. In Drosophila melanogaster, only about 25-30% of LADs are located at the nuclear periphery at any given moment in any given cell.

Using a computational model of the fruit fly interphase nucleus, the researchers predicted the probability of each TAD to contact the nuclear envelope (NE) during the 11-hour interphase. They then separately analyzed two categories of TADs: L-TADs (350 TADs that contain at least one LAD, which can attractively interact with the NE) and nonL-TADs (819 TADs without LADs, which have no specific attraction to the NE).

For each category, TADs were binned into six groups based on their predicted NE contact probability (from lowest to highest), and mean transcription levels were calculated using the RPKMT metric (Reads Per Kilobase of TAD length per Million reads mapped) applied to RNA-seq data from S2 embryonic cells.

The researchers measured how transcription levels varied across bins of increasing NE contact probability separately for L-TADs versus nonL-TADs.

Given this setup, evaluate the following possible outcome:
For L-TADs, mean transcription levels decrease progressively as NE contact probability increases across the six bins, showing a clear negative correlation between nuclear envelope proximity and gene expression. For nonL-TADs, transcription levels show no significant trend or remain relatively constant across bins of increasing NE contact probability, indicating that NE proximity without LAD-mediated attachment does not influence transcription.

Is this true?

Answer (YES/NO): YES